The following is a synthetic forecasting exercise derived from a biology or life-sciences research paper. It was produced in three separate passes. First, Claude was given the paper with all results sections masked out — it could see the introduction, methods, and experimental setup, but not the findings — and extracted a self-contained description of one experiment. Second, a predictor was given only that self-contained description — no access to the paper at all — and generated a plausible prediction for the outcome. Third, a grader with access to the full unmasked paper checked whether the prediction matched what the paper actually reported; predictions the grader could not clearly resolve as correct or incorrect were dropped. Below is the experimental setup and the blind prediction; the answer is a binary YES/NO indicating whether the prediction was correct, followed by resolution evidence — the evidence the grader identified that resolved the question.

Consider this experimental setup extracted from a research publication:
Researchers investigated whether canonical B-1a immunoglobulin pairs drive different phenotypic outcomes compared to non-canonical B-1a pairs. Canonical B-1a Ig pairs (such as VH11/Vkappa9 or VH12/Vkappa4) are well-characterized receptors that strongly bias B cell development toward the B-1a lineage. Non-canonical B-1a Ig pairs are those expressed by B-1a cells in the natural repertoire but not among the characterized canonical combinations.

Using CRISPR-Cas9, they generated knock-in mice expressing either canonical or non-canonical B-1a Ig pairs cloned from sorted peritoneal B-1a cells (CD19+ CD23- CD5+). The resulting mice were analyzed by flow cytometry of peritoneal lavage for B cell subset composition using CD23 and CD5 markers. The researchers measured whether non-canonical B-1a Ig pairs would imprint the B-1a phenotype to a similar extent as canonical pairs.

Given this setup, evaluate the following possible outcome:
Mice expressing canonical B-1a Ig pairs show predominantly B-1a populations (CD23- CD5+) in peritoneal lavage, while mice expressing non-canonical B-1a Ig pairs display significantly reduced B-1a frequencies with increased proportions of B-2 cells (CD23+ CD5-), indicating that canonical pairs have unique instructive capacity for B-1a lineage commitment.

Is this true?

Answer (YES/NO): NO